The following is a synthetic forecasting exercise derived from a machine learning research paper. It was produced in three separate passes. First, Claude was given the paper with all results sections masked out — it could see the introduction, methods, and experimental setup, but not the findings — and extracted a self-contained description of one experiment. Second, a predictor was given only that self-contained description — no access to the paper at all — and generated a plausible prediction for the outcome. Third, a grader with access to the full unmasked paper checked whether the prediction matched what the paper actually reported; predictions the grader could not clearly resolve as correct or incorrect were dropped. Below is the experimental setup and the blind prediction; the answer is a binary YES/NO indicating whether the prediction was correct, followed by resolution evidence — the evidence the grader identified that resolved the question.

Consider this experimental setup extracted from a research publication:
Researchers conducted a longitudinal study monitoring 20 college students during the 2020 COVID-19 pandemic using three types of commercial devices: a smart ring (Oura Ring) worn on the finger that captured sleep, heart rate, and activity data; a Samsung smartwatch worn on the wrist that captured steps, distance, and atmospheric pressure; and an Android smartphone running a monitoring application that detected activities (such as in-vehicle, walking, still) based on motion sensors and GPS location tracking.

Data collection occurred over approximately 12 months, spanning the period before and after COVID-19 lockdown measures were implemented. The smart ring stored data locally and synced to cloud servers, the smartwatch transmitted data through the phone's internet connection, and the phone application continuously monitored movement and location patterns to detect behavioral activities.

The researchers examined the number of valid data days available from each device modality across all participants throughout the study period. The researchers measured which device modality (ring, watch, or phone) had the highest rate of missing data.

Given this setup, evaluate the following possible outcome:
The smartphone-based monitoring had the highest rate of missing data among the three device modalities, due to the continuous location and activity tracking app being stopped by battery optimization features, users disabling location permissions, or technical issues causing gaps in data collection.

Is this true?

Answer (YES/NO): YES